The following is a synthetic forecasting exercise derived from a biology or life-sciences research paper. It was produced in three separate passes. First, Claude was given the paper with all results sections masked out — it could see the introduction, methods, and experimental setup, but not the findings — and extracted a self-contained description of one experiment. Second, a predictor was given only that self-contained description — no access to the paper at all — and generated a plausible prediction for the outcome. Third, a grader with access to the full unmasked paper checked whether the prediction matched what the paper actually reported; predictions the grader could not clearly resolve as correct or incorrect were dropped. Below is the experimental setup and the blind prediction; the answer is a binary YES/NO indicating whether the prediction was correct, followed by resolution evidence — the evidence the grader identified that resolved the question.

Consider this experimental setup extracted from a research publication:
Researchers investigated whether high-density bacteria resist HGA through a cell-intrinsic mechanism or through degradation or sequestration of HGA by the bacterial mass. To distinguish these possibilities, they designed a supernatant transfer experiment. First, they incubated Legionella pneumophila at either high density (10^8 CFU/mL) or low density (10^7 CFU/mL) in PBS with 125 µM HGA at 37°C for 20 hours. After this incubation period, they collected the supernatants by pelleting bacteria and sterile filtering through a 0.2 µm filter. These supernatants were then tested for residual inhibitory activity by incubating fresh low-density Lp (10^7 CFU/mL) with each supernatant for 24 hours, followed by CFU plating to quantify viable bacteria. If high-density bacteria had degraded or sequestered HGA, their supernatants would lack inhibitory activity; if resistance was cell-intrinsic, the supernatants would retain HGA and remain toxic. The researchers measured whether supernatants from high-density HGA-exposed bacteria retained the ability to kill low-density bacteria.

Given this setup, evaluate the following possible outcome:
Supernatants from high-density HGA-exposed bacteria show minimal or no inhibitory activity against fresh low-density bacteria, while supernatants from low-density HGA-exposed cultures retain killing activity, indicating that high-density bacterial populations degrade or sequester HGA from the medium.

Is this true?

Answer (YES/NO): NO